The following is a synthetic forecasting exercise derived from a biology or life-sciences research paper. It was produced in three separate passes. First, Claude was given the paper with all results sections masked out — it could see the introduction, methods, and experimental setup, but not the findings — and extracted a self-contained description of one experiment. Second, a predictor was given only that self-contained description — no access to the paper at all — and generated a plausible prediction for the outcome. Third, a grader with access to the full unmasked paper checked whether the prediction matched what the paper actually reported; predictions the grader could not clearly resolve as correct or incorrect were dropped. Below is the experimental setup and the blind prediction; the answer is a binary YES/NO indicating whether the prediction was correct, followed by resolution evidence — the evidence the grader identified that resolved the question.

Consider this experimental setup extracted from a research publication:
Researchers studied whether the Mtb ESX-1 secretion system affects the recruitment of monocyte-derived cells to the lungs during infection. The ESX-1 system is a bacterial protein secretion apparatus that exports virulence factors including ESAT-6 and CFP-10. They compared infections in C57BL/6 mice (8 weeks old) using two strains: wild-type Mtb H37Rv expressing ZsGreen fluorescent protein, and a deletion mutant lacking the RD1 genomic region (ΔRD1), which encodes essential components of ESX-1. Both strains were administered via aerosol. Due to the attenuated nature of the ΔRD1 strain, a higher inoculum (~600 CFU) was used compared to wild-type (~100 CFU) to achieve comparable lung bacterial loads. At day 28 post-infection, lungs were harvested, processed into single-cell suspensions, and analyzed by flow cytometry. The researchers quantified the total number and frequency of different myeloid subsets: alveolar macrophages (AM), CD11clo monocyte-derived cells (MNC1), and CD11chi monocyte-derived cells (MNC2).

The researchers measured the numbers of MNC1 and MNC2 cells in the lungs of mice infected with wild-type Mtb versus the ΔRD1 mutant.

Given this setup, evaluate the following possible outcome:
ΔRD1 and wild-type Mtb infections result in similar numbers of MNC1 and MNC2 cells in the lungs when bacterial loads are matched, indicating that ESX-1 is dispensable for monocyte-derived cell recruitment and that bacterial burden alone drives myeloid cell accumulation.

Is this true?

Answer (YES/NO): NO